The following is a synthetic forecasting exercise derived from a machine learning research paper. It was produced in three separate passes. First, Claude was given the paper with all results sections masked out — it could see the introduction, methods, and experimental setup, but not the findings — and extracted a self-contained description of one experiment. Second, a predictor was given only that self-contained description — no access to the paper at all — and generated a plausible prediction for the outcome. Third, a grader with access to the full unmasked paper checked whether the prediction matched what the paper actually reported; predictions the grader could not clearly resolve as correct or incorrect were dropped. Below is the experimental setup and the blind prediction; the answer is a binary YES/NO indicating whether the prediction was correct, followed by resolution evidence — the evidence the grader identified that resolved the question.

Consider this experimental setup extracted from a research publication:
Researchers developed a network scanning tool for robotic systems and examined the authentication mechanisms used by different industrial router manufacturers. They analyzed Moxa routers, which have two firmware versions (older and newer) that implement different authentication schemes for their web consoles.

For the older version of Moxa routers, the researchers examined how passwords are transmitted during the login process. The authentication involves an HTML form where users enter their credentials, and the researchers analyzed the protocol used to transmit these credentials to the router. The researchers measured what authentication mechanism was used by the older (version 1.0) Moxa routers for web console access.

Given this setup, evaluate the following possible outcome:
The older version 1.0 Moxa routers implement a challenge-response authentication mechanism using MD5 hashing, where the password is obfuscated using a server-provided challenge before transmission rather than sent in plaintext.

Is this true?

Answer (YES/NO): NO